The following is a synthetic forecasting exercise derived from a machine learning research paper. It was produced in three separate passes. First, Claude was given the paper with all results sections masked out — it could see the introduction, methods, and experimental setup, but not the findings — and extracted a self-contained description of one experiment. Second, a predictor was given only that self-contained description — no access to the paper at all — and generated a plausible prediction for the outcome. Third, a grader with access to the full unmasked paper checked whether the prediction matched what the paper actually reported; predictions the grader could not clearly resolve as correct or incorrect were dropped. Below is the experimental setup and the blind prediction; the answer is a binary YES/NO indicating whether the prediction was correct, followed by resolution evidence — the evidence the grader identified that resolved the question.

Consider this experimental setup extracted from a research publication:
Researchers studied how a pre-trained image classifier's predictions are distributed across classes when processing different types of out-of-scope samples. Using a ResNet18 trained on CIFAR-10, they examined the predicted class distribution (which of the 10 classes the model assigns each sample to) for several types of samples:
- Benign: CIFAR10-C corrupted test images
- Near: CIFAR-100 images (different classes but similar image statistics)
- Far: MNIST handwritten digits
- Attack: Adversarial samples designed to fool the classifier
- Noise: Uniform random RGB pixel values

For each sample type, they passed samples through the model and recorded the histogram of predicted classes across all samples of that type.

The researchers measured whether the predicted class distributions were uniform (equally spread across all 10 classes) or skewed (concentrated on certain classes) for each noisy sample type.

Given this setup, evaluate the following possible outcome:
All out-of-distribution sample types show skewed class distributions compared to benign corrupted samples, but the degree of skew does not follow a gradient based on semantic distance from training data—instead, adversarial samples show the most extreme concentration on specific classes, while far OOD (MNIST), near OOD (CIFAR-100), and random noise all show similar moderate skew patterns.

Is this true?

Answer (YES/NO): NO